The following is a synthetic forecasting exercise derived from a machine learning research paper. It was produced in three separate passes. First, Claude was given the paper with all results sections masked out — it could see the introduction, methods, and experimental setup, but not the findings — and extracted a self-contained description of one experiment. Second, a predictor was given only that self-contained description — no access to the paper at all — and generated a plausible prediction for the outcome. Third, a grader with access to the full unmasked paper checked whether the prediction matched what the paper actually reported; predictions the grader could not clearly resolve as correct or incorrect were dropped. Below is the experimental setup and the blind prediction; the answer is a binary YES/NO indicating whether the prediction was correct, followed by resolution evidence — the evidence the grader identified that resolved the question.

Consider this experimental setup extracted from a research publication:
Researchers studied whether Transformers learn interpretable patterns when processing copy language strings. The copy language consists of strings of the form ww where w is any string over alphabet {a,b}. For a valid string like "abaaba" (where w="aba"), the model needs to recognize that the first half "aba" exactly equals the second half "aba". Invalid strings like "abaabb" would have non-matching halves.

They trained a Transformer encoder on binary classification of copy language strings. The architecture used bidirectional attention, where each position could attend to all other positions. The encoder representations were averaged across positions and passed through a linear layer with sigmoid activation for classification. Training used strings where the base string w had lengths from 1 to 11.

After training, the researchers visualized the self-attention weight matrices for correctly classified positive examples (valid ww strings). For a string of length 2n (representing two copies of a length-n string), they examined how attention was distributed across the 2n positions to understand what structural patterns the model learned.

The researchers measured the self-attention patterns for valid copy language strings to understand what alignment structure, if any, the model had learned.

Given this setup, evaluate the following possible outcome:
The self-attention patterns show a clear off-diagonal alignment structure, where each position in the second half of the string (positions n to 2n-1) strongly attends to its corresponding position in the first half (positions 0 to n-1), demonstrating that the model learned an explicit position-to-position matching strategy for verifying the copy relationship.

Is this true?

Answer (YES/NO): YES